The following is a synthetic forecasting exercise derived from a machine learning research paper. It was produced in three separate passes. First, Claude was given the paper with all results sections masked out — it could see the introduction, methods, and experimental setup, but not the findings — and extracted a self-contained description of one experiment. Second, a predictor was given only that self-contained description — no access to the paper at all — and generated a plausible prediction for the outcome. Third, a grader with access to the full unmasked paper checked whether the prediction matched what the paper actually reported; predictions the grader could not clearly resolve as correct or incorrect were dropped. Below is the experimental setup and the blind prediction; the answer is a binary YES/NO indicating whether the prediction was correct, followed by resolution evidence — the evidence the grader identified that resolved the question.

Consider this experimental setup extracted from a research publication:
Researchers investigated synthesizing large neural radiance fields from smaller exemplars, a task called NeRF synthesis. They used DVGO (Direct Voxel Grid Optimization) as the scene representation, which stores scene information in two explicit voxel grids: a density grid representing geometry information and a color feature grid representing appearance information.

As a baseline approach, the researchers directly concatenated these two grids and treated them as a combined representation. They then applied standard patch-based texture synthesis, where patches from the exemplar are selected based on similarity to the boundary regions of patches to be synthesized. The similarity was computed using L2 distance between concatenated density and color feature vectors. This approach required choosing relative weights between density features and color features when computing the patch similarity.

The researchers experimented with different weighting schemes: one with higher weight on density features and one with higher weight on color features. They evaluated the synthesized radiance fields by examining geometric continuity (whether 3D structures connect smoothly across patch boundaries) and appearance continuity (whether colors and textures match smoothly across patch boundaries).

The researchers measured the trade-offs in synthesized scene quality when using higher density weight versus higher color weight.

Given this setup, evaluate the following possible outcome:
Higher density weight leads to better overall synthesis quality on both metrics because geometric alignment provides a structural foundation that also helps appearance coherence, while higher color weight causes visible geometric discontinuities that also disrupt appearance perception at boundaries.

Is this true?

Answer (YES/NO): NO